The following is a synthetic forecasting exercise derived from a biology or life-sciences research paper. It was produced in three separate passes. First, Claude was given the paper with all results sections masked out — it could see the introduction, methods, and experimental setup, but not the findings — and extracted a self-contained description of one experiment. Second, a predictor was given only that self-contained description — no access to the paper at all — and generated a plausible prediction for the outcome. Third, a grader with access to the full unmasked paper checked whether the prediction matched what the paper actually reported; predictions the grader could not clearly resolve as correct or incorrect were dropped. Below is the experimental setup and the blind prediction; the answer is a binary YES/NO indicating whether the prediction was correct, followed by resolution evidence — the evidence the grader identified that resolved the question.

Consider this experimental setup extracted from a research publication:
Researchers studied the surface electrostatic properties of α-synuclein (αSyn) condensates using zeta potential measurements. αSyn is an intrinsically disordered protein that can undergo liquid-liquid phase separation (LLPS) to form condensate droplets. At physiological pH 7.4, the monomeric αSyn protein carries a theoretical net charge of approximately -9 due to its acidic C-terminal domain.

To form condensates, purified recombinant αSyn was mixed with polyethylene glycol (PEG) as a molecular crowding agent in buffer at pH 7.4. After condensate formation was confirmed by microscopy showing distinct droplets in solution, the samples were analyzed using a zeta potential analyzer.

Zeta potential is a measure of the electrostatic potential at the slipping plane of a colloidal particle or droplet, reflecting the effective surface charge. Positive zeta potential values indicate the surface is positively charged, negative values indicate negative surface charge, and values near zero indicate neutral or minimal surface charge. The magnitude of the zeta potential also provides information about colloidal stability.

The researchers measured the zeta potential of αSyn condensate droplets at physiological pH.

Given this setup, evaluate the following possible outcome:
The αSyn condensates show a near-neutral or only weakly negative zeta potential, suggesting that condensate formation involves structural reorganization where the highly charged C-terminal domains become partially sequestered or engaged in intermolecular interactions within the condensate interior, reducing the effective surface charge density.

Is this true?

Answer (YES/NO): NO